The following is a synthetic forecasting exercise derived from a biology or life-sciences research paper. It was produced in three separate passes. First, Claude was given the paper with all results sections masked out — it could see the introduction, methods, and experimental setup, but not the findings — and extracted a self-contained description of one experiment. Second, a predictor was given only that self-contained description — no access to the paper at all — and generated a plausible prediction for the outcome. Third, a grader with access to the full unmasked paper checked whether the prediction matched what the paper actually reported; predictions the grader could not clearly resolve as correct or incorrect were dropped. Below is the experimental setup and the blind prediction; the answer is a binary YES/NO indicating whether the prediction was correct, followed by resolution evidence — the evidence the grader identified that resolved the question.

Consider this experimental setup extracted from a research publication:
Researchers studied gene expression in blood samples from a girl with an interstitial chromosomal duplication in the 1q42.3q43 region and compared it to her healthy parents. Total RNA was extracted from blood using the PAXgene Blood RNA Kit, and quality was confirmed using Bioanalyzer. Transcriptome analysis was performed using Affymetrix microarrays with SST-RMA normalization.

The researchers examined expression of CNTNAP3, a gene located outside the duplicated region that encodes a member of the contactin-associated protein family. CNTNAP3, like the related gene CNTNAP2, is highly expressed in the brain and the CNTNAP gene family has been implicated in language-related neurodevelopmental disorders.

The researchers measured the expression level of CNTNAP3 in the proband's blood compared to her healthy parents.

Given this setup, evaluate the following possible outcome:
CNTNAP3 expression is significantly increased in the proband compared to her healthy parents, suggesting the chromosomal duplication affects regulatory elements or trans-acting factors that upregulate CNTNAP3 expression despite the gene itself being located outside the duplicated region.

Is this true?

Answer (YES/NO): YES